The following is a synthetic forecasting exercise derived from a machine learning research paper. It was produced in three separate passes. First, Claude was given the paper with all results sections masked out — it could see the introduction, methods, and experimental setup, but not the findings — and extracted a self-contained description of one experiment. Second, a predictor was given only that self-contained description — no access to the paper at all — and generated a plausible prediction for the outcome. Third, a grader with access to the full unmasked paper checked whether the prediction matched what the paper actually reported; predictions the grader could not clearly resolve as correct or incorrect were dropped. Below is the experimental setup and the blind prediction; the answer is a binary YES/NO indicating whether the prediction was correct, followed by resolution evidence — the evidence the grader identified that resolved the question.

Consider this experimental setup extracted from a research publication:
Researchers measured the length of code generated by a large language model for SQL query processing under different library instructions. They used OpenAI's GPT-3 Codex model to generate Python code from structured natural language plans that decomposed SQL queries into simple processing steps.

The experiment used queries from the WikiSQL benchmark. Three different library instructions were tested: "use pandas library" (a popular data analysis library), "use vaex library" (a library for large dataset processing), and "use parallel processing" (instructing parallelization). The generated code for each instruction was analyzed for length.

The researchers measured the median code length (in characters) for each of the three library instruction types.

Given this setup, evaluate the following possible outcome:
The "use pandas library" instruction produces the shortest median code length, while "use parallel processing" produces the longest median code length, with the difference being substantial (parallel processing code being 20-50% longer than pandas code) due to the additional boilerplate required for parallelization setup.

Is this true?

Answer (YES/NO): NO